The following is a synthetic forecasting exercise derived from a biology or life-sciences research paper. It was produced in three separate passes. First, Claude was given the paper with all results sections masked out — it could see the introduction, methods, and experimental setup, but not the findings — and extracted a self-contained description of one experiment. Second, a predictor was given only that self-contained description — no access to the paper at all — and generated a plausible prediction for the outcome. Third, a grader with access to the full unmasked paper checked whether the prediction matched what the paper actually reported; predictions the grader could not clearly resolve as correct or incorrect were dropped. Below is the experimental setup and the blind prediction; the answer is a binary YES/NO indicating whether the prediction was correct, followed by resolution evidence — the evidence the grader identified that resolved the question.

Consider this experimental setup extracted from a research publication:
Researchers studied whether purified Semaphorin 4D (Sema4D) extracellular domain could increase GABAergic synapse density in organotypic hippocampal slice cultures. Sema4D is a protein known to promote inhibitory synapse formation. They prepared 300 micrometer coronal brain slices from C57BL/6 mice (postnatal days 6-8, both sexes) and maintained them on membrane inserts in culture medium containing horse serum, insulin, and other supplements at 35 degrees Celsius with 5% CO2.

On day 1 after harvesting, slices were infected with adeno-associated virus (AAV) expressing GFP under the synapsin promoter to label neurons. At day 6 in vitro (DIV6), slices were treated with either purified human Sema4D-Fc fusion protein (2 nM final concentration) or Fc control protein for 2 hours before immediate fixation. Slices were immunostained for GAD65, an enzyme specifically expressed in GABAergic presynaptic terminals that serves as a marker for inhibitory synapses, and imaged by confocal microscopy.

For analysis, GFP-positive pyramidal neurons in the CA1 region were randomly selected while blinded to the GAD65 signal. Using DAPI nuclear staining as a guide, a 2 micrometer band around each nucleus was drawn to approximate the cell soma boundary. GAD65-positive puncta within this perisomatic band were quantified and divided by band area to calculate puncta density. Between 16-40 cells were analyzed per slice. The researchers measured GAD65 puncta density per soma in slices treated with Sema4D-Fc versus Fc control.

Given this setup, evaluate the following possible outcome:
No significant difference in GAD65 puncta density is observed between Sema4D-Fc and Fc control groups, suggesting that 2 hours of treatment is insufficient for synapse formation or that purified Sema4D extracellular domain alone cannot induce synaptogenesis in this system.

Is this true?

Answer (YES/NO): NO